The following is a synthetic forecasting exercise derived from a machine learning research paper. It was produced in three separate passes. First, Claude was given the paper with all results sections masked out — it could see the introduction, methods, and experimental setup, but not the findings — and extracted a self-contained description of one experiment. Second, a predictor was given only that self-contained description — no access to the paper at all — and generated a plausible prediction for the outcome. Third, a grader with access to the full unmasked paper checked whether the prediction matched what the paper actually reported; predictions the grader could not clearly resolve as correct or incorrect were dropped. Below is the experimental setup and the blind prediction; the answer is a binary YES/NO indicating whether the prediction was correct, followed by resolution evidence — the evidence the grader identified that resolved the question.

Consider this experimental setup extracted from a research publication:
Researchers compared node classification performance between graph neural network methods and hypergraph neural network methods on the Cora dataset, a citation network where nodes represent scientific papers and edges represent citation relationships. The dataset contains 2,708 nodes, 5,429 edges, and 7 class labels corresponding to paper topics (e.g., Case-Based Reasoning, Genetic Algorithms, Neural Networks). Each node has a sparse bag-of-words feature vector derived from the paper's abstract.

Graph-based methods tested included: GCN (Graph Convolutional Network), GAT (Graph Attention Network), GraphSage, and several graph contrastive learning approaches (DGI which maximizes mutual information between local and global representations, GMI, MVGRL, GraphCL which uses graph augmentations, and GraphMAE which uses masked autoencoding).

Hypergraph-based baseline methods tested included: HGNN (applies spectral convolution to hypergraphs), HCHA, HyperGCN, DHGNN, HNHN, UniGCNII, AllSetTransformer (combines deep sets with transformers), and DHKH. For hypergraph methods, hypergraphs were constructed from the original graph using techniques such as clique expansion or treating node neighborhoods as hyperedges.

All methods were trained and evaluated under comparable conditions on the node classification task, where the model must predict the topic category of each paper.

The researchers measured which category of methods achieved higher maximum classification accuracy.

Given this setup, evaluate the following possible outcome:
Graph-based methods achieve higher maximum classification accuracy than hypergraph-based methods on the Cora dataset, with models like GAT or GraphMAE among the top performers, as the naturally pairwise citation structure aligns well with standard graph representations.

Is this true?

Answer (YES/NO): NO